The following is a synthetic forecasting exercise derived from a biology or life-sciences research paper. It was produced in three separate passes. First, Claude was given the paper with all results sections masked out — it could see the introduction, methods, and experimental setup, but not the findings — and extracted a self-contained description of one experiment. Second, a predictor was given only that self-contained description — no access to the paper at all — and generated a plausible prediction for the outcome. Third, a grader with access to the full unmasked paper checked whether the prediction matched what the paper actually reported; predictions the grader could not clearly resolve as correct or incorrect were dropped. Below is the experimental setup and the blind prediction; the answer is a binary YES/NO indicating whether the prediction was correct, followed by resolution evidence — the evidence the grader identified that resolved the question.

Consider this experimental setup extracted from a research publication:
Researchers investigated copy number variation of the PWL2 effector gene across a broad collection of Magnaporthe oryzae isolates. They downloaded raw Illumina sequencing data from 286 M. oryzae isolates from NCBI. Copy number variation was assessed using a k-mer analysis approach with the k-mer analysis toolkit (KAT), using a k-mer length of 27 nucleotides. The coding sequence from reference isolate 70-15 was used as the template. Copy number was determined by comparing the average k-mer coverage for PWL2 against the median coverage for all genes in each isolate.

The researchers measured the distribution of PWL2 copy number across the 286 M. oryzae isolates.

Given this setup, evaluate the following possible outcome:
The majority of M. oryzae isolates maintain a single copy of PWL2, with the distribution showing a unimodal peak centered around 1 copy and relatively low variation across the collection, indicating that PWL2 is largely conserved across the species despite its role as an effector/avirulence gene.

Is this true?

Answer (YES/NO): NO